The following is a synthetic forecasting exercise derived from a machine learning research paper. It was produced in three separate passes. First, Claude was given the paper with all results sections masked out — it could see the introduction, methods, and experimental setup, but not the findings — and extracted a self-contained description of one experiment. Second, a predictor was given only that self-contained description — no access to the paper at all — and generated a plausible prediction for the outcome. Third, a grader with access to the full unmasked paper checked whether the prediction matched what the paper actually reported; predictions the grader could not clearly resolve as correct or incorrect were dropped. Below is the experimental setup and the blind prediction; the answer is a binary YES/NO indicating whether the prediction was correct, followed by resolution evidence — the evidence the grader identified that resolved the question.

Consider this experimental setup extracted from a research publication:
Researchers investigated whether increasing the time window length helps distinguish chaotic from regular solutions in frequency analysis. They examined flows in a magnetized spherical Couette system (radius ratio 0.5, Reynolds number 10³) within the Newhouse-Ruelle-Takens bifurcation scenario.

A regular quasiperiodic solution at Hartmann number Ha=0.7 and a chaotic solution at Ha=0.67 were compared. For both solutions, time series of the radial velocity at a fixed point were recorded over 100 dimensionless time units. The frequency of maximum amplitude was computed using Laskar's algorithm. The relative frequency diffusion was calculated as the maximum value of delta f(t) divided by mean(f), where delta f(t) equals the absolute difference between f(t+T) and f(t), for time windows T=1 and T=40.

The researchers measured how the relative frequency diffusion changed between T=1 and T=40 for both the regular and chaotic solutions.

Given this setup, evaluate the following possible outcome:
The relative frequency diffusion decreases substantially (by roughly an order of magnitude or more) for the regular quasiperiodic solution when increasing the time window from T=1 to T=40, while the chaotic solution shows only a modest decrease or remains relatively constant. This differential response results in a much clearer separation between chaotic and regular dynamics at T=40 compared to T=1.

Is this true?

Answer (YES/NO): NO